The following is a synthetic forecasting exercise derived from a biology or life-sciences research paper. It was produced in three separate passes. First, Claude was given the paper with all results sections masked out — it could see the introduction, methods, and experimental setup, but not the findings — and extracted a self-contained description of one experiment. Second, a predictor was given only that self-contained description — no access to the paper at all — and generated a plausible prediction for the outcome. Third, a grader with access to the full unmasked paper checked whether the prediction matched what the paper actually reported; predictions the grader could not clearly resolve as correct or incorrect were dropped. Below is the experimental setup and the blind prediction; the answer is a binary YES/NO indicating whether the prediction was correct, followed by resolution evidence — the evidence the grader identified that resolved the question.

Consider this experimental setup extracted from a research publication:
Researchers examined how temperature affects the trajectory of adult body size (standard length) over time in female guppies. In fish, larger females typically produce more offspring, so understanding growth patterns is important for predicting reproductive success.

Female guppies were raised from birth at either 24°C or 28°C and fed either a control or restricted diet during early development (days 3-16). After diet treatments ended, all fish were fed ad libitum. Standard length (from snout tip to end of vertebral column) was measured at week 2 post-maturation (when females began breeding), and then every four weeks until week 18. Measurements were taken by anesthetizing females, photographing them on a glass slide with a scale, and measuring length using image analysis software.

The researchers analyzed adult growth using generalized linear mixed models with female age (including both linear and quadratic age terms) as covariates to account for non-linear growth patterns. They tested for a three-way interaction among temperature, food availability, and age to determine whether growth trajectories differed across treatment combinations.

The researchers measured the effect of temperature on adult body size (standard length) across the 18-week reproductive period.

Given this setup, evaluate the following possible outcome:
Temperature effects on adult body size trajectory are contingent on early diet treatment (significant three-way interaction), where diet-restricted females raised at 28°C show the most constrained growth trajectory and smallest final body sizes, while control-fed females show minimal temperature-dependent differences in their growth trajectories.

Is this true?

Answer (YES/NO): NO